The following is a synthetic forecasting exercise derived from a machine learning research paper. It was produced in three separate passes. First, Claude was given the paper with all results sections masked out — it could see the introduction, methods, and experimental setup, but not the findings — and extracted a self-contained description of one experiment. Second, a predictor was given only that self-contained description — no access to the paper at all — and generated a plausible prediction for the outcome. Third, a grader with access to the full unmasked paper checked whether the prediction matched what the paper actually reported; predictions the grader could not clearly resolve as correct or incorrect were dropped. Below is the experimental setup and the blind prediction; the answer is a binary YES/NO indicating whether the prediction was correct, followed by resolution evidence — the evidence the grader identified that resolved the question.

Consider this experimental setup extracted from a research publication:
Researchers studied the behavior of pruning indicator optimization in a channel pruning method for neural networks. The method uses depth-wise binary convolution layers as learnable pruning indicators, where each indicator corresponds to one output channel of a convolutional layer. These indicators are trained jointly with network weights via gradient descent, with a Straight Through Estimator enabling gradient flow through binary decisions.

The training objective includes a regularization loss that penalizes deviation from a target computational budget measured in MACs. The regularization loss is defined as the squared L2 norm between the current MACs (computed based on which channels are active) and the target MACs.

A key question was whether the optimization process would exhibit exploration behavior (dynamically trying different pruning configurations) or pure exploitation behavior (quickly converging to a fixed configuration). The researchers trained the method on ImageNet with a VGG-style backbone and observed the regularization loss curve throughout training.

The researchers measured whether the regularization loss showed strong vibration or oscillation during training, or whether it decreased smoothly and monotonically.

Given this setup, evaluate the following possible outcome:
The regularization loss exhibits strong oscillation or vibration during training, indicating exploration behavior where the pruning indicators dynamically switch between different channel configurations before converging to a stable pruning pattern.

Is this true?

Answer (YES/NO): YES